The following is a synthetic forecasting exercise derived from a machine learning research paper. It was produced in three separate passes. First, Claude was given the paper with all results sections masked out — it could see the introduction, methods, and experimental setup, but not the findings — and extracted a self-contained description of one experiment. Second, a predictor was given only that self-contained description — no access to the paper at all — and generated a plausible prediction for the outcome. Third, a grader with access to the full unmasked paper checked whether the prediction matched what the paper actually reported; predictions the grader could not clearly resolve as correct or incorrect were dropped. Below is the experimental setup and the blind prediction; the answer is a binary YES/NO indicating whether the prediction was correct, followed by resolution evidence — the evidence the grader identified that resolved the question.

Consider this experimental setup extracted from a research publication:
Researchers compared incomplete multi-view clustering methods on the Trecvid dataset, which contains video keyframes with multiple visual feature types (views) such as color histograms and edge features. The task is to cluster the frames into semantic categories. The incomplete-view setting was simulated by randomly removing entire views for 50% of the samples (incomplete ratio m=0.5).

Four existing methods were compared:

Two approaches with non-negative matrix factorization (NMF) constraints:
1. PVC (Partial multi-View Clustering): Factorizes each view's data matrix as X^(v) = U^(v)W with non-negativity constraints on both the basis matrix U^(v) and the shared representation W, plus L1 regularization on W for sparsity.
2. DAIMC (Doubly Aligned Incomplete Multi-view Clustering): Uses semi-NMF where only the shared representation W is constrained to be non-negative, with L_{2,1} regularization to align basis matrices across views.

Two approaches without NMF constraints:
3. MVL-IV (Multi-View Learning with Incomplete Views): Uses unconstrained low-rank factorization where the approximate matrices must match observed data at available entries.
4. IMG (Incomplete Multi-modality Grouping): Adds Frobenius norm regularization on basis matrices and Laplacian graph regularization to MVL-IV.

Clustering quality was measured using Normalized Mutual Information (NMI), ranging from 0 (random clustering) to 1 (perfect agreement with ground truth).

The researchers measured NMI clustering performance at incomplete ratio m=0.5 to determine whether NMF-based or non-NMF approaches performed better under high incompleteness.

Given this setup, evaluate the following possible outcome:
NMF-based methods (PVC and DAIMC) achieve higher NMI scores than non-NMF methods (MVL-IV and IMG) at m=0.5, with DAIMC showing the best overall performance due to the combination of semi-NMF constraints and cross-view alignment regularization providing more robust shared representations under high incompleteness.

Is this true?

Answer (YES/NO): NO